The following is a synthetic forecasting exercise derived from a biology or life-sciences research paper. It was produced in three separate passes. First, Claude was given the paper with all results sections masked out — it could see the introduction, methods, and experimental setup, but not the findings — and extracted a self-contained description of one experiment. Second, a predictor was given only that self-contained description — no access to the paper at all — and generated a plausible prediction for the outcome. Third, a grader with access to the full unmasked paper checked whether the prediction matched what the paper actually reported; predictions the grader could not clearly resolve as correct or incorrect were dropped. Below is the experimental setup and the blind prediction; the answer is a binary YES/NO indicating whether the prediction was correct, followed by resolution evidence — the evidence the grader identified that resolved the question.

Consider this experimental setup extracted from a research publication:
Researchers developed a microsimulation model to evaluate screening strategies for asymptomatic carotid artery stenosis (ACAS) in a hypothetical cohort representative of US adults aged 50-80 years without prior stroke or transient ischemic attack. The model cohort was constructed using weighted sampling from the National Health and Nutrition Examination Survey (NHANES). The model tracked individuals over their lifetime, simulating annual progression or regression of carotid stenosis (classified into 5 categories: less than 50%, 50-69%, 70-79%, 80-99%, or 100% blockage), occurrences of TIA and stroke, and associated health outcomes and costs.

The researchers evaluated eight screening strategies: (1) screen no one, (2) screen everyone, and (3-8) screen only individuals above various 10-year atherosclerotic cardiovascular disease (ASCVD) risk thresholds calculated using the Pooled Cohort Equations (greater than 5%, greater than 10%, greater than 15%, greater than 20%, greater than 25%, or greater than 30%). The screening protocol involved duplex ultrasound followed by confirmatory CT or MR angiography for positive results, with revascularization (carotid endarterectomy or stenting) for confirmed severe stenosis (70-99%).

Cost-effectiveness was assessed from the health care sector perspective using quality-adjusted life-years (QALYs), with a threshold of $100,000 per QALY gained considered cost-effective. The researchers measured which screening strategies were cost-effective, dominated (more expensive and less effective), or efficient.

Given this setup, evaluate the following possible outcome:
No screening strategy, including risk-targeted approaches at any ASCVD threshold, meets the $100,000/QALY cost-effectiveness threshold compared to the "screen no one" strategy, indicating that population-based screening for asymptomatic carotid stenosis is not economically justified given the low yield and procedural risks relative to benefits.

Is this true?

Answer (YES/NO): NO